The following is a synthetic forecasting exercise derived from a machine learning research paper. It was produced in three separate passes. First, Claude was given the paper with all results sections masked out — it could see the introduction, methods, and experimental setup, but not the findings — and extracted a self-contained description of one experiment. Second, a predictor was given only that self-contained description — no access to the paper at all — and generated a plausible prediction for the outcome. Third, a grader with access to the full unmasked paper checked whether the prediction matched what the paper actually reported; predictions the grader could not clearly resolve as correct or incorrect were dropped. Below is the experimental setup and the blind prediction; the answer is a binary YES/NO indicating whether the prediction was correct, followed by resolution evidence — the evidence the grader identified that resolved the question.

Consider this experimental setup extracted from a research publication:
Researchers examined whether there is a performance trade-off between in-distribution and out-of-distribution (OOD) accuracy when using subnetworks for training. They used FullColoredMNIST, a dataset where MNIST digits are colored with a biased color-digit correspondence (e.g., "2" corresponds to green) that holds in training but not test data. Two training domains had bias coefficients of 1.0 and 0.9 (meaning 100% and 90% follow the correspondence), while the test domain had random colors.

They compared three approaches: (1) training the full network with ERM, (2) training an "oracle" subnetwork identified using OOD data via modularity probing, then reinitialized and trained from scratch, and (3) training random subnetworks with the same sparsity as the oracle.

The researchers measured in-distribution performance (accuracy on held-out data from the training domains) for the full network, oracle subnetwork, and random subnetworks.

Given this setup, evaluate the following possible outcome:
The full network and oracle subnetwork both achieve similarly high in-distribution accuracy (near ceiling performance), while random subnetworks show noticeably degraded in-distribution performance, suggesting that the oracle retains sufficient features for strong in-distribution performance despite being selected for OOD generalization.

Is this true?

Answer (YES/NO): NO